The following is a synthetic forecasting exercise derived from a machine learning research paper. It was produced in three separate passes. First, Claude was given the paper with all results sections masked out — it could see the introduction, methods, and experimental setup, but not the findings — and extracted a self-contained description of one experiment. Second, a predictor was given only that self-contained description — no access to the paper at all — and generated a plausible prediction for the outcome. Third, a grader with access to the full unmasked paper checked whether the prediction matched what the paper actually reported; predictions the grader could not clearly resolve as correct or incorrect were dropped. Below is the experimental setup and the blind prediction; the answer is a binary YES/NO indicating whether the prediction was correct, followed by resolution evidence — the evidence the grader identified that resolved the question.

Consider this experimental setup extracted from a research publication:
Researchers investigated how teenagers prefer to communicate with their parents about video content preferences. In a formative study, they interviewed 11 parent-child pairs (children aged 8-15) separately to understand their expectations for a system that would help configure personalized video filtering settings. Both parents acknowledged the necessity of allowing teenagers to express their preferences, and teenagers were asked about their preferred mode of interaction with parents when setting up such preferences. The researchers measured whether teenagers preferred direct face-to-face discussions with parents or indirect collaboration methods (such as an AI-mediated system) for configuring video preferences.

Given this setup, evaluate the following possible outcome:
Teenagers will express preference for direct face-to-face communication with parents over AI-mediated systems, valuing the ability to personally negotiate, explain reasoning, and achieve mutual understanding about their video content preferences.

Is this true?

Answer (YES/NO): NO